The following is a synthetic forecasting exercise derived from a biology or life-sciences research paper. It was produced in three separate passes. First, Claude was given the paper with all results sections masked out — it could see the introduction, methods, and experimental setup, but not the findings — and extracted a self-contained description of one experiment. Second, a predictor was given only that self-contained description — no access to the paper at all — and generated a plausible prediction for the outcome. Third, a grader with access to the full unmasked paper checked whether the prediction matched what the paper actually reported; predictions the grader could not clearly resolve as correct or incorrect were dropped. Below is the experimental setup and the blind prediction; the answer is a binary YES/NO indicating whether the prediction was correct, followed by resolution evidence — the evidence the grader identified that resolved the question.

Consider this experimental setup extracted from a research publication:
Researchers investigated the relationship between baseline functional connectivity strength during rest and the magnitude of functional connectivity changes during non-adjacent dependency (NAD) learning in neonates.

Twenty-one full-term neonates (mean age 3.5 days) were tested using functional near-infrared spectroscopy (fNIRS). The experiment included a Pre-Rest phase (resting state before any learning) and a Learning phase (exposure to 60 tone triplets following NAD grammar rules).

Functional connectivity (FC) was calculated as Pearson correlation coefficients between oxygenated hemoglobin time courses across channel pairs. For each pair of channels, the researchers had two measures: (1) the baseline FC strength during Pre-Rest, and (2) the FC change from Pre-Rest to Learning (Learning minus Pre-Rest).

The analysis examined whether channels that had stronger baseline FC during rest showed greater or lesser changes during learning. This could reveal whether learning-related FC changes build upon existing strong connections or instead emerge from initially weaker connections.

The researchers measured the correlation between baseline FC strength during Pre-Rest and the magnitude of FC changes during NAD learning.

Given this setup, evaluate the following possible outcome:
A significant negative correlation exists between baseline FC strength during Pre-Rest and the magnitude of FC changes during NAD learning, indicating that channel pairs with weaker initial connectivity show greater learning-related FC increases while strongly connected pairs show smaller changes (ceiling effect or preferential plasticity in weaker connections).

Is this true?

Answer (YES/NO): YES